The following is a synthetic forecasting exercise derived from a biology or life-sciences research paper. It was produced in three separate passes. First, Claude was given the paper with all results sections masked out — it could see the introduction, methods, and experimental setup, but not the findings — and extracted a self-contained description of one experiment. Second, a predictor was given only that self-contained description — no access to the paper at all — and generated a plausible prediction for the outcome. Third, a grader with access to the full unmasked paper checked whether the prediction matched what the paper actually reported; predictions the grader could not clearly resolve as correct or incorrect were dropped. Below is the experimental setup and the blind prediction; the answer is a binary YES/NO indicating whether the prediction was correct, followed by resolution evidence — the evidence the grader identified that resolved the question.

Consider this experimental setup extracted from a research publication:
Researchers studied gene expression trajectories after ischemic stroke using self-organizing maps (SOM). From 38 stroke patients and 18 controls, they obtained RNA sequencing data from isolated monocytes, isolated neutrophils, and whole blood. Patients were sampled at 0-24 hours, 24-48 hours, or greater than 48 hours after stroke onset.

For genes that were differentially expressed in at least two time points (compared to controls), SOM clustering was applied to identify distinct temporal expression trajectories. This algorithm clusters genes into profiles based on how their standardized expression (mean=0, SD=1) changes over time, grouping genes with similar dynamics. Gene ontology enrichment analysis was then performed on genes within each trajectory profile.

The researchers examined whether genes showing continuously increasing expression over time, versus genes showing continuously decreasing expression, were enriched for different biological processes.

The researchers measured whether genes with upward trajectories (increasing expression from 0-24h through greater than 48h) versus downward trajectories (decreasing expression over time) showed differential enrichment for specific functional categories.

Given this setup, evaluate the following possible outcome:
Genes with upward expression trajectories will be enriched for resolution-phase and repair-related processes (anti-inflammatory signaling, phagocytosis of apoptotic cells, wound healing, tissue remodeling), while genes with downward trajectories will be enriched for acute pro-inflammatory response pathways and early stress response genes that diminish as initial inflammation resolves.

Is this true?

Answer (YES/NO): NO